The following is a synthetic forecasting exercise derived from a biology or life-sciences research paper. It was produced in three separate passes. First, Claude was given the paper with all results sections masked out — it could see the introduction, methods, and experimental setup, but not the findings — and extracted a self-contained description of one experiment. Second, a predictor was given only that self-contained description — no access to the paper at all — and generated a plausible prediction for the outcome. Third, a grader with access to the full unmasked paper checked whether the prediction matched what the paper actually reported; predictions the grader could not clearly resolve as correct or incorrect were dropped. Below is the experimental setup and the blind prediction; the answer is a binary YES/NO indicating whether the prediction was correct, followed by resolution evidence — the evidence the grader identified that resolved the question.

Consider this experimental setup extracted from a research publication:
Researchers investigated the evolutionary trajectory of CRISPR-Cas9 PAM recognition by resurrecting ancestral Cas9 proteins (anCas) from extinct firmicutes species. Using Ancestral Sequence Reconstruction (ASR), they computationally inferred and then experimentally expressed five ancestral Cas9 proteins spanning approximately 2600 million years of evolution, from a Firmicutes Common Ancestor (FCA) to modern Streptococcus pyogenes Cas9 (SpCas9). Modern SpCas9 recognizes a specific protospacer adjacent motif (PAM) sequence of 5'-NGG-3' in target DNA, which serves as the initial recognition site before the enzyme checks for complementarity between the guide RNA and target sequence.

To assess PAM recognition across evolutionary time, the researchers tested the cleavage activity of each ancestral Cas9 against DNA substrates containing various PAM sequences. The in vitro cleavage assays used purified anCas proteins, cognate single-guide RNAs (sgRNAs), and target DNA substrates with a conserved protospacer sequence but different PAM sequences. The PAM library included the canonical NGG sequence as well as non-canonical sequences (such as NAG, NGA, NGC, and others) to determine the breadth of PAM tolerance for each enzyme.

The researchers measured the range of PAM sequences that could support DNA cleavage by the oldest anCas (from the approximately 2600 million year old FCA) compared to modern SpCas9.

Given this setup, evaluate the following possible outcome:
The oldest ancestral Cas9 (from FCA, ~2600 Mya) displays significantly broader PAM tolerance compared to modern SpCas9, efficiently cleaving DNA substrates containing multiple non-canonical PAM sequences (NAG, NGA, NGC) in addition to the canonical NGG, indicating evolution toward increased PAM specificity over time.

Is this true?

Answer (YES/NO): YES